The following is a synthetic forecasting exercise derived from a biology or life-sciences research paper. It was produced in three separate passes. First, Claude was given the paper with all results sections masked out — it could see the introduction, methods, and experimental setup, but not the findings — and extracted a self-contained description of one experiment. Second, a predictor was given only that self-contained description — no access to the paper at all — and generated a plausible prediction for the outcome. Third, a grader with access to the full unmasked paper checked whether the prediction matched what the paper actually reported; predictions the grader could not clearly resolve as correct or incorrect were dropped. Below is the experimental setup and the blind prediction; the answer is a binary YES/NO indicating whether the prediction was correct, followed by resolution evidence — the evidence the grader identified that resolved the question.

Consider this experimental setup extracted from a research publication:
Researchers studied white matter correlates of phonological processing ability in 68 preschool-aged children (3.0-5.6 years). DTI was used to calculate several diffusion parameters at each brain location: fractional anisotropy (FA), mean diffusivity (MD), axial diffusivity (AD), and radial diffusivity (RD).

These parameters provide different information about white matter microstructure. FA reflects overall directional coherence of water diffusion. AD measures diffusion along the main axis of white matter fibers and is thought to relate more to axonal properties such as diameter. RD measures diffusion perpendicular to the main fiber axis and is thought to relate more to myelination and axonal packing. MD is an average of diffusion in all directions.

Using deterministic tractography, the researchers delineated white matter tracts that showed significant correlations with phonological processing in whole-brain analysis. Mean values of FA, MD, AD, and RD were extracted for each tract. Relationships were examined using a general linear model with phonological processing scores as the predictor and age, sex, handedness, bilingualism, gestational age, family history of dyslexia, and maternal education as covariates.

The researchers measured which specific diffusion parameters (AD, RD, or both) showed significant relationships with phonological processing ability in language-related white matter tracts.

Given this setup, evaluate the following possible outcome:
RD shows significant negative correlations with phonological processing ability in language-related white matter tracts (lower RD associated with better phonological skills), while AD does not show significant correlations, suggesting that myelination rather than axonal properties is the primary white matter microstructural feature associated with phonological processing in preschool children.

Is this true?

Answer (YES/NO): YES